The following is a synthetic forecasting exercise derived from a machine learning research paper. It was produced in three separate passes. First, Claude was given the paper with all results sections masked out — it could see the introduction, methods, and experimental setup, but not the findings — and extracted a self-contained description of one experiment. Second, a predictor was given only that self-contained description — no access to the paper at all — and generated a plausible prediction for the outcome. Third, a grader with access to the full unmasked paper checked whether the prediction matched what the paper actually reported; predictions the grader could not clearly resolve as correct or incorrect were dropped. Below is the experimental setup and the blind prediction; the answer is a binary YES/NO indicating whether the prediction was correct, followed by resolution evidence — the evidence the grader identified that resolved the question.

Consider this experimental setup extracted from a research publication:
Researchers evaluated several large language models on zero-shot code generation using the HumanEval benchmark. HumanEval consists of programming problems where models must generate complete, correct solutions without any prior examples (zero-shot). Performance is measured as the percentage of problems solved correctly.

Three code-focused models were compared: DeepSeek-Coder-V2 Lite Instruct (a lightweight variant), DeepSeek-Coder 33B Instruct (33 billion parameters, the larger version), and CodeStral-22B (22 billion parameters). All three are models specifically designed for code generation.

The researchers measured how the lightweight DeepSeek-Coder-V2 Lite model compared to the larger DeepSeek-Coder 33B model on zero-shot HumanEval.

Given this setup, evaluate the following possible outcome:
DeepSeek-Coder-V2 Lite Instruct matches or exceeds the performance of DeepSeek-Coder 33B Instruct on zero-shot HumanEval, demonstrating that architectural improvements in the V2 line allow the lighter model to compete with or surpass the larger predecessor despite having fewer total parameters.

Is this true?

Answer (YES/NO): YES